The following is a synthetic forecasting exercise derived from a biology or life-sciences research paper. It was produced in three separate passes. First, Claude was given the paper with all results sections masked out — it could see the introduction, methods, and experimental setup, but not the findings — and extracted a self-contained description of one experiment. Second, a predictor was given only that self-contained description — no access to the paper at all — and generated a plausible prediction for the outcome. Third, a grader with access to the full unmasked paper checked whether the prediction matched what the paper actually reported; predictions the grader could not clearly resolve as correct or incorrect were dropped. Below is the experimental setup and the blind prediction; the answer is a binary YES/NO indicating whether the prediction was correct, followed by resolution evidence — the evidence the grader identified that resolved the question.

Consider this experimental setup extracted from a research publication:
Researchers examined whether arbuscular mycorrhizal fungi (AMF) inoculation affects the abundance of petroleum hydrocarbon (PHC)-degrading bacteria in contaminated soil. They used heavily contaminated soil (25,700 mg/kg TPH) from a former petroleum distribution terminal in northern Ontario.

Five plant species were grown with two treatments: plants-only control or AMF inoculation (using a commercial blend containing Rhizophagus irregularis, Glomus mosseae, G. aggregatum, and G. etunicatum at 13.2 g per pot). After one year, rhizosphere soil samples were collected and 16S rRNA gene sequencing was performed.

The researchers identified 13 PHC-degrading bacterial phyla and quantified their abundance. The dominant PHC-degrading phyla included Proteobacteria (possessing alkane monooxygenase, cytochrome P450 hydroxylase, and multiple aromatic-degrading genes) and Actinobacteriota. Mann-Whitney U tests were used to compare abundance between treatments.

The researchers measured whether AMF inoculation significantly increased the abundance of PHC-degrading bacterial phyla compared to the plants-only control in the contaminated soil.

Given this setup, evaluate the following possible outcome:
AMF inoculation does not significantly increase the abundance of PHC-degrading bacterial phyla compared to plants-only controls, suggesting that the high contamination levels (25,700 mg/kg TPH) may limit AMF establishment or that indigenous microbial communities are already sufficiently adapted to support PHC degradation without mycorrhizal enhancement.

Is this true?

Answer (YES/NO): YES